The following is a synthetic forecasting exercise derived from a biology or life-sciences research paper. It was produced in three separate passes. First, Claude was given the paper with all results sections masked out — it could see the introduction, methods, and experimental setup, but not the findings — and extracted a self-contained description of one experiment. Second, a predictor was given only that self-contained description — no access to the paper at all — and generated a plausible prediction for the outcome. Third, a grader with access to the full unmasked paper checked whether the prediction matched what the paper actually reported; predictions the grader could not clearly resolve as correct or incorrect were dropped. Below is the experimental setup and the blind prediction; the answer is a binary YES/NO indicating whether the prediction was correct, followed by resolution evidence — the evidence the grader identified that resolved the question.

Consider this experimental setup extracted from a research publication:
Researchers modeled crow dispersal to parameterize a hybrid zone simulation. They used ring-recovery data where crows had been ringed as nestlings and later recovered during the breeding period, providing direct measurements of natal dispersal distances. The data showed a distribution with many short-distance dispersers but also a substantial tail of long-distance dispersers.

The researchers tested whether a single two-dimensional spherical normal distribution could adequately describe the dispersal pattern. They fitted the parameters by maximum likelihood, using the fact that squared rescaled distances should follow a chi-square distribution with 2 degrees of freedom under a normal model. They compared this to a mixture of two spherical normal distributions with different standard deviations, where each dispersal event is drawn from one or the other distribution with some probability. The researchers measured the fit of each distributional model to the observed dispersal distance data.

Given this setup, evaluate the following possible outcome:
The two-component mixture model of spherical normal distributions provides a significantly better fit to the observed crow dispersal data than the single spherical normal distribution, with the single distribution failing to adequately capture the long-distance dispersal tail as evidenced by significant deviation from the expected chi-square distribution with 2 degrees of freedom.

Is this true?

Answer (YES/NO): YES